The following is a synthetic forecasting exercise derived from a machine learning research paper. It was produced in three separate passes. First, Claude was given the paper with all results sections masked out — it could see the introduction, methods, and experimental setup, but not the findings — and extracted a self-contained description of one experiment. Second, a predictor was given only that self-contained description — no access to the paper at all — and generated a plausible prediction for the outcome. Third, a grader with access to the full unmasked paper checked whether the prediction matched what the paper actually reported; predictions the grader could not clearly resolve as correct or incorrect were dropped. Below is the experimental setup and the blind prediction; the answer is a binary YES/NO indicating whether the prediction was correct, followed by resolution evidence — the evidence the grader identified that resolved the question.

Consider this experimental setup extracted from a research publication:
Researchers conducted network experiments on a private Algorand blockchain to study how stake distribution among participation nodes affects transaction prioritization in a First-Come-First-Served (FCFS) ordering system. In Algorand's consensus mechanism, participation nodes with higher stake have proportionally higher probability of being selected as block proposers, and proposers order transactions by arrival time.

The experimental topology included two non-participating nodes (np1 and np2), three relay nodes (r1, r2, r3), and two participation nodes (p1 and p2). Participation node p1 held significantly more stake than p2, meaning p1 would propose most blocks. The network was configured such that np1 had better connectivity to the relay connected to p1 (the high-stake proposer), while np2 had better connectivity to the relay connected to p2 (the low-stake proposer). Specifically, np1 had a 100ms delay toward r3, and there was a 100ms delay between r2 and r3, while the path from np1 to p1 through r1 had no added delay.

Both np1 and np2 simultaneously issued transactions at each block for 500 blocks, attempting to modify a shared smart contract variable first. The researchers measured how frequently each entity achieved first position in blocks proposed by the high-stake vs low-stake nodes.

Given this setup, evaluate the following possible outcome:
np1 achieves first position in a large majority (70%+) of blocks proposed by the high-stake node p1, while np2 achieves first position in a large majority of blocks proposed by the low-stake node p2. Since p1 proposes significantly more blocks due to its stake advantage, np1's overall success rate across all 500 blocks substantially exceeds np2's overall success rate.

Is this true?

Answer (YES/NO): YES